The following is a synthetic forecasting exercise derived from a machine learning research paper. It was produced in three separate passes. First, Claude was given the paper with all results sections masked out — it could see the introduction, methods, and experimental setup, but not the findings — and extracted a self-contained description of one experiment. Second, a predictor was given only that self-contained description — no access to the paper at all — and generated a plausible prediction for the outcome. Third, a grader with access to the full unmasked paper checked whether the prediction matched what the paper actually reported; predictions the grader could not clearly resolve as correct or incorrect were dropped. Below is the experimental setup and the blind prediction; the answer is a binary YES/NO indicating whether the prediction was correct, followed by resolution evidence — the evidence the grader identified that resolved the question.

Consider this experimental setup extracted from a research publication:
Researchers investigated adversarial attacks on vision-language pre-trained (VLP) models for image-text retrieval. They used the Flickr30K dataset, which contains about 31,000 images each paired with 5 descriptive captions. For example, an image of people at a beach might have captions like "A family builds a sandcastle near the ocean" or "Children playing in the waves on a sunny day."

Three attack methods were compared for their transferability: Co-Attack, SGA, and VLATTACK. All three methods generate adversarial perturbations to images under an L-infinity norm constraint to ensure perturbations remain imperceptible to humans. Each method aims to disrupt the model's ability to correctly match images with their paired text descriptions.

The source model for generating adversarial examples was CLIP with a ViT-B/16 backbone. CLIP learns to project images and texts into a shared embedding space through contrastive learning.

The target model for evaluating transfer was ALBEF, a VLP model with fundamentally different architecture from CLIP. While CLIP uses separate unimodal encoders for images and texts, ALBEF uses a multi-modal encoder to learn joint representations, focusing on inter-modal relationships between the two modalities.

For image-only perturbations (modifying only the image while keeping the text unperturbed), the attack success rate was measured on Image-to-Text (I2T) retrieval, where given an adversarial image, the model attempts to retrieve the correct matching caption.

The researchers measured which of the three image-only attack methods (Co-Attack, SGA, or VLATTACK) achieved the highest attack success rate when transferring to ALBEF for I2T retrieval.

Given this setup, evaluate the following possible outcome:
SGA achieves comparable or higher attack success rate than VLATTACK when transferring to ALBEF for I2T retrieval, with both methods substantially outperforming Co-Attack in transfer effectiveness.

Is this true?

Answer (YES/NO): NO